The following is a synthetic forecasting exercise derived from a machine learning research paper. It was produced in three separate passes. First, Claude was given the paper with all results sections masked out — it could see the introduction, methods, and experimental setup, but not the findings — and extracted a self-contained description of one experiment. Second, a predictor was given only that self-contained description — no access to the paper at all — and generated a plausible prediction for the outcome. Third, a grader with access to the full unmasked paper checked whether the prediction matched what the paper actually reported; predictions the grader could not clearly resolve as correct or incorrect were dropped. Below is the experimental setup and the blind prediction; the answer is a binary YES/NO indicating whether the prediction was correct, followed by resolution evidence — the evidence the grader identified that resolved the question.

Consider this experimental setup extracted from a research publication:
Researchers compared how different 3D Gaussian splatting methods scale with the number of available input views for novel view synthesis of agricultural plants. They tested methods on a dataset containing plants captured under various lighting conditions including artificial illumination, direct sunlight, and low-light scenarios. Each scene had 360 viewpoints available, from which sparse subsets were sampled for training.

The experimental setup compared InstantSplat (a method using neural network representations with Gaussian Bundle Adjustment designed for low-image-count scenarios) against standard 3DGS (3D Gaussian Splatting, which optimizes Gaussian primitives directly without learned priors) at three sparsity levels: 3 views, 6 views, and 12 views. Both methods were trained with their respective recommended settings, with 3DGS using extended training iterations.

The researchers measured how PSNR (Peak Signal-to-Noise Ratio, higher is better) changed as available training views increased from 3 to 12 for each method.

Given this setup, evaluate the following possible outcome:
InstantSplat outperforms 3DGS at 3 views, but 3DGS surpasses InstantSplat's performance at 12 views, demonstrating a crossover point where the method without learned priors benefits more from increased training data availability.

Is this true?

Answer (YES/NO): NO